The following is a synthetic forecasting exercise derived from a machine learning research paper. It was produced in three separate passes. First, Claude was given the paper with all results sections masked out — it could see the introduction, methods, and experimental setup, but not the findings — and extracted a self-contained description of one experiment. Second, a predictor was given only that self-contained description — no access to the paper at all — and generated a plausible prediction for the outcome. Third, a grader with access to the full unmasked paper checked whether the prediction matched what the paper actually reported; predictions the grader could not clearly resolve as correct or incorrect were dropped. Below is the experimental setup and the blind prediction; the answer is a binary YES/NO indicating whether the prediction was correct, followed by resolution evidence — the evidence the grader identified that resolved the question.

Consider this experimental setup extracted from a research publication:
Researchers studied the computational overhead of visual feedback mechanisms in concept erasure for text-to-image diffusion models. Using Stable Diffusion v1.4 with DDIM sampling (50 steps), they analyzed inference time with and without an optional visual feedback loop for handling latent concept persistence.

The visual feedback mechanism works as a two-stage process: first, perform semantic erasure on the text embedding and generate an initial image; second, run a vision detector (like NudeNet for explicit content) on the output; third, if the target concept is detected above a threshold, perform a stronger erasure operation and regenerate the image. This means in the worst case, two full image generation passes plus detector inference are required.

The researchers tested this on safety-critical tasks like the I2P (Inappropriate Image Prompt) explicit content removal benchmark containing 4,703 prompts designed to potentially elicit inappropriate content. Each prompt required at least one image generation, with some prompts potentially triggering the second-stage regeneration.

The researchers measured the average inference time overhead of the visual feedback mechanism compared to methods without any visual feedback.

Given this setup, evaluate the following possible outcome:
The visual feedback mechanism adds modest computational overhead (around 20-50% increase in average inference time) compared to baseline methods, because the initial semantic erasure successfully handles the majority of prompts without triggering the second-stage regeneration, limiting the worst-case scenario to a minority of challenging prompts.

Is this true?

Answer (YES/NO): YES